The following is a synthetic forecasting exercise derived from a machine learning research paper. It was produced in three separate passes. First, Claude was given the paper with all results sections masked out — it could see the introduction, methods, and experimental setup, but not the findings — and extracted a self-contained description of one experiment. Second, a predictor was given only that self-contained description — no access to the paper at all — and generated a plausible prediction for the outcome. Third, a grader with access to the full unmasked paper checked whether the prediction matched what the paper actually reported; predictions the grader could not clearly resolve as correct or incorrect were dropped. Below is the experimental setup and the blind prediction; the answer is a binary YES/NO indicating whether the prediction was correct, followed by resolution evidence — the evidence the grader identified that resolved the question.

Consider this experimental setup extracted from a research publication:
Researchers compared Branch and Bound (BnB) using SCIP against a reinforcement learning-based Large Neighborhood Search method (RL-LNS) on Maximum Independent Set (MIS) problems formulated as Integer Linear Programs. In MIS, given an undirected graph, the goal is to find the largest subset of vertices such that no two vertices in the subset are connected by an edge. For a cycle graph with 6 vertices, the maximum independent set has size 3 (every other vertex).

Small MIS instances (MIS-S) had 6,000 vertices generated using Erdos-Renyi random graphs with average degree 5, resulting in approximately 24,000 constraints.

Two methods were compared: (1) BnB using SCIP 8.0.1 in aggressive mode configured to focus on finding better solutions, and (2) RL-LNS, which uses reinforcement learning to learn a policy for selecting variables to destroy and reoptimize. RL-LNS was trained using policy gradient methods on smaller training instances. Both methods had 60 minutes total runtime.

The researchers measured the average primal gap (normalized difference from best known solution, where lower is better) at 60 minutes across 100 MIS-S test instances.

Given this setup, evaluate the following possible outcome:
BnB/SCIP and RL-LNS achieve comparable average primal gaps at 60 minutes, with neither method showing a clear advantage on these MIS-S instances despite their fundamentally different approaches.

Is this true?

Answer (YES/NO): NO